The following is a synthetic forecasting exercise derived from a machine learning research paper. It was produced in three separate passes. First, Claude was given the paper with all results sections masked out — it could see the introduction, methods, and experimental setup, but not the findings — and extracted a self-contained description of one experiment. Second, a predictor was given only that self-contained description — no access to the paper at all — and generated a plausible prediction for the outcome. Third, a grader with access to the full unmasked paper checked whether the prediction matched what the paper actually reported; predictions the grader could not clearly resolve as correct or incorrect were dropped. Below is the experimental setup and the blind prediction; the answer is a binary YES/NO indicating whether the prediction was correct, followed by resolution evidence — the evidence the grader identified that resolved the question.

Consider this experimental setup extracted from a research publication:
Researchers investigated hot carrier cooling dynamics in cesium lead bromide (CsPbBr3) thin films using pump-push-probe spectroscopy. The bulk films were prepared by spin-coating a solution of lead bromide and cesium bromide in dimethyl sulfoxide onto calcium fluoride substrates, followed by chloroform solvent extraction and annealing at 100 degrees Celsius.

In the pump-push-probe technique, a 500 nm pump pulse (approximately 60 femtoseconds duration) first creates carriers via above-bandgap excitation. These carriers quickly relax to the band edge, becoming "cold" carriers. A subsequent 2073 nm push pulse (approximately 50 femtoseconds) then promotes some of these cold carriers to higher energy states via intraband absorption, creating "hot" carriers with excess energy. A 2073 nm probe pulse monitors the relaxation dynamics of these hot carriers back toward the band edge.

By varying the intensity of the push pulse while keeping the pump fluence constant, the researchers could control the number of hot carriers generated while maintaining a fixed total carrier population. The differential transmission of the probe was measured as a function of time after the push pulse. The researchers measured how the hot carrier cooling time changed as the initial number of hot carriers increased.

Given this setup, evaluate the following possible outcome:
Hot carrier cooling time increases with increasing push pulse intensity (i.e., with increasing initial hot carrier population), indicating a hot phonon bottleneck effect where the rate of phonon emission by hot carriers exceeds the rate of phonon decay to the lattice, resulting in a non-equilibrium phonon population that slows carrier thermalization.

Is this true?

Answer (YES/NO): YES